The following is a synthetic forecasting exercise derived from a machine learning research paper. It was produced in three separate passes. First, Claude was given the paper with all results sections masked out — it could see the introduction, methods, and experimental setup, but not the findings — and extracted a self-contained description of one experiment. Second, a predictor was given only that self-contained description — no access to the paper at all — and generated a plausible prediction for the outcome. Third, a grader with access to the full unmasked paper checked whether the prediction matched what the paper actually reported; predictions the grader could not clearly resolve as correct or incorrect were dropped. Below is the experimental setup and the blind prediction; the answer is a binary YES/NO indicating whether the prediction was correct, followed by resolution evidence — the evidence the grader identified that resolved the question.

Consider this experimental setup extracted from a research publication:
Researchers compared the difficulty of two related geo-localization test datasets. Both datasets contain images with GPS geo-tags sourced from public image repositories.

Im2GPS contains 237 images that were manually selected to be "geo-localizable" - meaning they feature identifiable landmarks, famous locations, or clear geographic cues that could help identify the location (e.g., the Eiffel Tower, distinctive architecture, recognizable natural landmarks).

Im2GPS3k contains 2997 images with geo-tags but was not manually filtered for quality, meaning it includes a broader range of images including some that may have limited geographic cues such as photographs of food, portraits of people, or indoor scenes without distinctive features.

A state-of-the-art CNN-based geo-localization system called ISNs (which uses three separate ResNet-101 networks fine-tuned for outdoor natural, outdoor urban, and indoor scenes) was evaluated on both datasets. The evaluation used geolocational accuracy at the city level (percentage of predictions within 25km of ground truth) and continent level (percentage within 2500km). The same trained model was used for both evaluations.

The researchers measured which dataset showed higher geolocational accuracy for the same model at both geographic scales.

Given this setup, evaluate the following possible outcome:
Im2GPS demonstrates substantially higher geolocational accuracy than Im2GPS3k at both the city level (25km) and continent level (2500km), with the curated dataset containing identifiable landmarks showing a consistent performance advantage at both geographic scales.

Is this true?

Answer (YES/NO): YES